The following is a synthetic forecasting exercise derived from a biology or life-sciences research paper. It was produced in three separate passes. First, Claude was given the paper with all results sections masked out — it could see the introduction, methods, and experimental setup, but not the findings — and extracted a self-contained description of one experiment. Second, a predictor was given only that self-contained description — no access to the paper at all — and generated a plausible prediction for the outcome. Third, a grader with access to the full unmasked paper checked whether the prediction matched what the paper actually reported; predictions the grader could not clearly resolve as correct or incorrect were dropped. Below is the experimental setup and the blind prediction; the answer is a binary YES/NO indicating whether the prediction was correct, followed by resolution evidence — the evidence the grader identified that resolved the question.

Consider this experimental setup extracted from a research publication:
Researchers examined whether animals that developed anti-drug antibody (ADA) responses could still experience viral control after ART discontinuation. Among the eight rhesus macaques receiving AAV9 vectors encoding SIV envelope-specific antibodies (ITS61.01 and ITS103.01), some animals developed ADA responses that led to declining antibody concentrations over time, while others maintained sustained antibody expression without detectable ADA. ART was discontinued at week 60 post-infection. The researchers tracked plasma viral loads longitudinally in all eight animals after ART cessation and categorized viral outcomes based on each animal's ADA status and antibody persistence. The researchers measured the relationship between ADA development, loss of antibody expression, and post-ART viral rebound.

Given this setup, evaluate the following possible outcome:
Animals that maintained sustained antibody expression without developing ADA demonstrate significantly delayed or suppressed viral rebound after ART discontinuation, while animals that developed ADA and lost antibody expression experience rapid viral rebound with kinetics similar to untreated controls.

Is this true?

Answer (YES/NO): YES